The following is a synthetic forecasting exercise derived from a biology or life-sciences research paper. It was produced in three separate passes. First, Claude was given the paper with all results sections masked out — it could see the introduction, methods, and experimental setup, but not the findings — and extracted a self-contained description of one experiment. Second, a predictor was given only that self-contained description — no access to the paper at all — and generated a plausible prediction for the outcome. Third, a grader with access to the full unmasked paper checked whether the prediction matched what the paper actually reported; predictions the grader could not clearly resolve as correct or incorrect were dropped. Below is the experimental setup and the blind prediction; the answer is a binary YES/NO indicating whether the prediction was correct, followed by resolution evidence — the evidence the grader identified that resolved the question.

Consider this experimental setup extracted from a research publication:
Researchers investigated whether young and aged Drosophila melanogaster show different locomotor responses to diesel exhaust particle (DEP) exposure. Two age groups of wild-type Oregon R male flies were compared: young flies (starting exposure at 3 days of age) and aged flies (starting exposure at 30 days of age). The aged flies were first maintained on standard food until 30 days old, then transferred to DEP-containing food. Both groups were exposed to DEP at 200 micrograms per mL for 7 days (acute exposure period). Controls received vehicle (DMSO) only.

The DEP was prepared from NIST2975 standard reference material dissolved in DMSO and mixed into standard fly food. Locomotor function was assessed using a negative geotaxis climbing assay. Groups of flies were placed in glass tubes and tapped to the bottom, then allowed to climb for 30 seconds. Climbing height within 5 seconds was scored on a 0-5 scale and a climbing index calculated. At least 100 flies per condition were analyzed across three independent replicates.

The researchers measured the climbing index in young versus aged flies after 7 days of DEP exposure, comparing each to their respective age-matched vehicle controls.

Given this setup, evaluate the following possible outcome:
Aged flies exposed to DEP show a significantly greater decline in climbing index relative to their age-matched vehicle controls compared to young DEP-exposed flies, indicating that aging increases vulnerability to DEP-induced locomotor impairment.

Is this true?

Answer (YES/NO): NO